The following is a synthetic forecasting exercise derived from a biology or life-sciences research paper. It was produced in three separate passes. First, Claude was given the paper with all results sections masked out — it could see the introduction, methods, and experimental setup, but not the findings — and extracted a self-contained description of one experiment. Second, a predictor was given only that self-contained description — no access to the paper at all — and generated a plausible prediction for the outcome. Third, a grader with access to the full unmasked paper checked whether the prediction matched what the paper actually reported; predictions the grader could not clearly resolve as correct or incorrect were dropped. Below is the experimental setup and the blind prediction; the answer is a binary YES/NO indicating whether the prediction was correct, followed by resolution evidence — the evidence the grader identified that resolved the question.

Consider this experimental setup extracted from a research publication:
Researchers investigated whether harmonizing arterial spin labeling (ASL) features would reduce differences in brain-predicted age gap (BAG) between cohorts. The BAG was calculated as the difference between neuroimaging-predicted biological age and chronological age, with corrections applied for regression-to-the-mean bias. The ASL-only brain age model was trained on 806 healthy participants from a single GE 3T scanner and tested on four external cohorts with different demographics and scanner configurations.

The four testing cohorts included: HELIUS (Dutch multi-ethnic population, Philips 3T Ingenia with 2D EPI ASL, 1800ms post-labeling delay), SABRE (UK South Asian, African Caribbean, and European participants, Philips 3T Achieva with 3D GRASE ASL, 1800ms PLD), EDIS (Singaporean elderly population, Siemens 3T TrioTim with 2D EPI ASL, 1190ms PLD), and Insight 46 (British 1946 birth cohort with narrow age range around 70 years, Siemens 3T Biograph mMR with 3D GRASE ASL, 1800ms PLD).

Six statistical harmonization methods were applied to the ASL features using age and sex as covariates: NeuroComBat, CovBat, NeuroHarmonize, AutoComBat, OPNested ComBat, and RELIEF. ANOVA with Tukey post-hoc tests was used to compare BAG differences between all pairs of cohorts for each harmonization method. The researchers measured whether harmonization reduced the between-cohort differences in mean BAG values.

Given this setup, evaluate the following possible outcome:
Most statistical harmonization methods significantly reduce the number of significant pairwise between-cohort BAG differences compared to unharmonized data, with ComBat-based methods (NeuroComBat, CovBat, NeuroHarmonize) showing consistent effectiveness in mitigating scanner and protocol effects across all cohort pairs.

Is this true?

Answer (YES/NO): NO